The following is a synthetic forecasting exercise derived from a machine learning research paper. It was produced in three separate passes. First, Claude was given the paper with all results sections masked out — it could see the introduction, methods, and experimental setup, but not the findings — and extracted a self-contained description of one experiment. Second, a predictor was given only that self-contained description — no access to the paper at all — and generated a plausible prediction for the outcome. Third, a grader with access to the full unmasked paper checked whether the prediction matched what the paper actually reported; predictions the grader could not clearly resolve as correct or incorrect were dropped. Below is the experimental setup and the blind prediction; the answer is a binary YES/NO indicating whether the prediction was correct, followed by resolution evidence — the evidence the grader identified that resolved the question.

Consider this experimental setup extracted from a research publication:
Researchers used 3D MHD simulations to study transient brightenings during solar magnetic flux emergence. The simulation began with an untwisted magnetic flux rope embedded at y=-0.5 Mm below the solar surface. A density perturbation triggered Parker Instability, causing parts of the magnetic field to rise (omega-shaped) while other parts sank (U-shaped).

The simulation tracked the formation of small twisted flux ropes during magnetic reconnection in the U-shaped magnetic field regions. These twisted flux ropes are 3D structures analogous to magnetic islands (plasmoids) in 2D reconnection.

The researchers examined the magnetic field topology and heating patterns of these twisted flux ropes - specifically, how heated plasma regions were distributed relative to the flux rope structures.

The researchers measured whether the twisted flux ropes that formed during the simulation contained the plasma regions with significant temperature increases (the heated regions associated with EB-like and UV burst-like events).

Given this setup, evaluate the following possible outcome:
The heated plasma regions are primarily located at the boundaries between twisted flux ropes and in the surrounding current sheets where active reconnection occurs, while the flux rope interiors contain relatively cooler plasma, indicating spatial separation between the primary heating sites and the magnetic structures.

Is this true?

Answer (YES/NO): NO